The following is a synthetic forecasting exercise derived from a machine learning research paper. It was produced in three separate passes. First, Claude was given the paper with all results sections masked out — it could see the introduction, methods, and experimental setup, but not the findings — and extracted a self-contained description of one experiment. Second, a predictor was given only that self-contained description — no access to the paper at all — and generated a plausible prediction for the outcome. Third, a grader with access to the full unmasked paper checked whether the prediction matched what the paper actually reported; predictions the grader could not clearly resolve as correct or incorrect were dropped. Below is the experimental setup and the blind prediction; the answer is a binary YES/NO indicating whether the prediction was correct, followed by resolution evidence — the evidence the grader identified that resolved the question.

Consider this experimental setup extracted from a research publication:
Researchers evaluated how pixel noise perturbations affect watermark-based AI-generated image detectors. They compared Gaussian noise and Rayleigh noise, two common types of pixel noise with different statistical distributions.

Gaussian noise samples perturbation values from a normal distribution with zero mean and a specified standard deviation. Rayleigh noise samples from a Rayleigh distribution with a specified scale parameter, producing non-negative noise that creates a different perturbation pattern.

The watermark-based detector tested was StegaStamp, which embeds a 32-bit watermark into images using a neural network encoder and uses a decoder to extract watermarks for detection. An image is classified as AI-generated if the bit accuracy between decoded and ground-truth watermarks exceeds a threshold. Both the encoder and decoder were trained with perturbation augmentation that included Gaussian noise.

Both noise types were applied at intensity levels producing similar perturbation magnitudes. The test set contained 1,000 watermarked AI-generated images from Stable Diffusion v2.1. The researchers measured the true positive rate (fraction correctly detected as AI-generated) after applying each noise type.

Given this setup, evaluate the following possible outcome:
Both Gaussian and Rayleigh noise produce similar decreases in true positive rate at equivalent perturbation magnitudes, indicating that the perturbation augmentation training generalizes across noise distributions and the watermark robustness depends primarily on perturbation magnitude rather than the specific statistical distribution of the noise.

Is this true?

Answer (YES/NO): YES